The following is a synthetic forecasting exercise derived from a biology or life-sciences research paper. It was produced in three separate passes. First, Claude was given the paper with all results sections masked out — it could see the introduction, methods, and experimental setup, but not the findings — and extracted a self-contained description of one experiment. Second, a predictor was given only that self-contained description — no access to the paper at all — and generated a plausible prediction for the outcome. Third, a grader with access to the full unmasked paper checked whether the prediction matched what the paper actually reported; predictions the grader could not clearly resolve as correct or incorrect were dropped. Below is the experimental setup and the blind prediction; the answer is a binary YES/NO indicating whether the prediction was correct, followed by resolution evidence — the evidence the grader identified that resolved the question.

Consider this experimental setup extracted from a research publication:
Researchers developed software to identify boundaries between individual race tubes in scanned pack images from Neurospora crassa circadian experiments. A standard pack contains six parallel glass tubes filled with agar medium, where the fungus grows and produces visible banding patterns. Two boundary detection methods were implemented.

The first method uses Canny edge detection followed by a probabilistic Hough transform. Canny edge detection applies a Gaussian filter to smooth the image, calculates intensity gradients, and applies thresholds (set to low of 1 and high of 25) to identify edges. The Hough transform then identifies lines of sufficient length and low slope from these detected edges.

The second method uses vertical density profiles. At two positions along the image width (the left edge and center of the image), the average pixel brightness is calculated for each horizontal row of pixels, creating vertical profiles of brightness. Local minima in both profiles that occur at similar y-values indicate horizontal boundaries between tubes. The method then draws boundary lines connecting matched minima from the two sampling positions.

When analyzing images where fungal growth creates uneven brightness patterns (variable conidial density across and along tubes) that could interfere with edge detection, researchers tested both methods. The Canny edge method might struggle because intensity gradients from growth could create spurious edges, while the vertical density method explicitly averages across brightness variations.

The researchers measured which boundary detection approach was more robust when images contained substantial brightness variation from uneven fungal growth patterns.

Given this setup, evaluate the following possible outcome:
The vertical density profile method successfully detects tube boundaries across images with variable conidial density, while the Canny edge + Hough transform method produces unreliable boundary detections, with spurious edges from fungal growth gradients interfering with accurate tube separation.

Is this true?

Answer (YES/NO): NO